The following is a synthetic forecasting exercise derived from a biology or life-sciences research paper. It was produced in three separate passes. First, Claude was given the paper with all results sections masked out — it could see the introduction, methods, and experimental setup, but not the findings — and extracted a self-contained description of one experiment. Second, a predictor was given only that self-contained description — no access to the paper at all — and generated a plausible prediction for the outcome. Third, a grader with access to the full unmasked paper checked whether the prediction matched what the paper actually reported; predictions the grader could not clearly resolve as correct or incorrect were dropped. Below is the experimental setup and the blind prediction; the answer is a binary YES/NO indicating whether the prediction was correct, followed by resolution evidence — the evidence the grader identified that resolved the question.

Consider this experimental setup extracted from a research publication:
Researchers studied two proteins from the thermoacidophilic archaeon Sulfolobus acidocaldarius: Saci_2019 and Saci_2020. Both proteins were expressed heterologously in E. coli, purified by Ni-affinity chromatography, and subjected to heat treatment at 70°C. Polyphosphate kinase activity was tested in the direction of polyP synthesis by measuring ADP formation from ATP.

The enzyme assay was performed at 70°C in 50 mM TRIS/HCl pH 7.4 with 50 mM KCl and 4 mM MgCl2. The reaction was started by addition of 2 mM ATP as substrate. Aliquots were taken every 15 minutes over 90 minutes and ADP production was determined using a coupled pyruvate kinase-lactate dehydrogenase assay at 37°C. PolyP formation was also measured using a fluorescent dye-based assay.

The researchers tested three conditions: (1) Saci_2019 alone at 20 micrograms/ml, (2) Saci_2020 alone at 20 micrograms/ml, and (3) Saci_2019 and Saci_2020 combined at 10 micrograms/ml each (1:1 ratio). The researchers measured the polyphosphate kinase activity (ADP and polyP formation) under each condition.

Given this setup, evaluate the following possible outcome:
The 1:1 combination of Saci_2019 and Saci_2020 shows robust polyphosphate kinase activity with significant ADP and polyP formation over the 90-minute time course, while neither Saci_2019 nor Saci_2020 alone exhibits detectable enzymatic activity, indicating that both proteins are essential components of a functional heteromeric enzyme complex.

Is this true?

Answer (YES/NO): NO